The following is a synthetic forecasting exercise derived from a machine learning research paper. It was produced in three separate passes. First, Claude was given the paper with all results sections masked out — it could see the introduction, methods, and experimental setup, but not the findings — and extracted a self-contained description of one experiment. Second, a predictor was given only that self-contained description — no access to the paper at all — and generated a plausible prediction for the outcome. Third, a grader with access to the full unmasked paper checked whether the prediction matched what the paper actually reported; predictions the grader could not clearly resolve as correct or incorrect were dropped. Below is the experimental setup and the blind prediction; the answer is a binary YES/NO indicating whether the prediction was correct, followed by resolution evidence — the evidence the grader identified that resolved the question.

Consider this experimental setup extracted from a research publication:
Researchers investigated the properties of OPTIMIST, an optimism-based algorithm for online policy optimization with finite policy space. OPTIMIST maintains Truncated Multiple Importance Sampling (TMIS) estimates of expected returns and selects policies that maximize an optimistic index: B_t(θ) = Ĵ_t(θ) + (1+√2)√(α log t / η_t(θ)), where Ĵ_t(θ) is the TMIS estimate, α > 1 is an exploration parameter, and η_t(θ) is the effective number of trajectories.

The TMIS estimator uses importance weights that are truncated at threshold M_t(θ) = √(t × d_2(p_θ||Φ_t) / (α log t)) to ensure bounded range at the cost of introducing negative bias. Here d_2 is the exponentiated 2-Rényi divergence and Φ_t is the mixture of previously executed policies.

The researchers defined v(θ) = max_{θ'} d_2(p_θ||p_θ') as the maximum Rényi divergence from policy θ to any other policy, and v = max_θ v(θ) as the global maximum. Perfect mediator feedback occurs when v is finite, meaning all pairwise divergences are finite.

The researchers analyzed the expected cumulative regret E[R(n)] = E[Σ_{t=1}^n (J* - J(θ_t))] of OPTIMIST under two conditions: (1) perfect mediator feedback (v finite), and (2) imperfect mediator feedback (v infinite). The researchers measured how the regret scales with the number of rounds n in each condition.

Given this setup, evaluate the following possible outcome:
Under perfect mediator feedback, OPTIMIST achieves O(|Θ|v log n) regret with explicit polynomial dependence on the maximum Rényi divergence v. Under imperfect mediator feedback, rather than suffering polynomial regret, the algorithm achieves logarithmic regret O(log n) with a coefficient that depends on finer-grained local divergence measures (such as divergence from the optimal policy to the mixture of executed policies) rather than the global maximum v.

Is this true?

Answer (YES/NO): NO